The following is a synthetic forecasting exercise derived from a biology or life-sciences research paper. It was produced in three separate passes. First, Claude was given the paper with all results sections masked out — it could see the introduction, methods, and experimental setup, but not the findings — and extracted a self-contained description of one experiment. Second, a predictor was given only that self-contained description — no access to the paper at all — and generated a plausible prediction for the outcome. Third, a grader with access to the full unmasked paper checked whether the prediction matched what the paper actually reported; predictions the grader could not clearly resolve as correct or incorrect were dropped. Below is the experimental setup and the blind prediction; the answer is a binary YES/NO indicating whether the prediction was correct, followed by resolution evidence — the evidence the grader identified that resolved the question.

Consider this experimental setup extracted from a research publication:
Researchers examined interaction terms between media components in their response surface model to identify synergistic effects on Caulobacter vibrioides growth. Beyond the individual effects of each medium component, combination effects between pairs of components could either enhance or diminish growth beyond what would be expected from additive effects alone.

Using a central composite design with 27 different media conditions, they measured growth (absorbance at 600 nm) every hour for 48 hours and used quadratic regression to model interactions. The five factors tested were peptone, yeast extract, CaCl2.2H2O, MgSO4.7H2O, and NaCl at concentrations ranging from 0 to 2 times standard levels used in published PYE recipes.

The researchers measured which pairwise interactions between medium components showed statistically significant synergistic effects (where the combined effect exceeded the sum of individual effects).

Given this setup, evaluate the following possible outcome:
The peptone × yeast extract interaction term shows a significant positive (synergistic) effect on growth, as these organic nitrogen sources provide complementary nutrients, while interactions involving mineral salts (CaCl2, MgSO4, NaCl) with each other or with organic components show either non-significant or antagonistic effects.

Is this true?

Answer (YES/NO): NO